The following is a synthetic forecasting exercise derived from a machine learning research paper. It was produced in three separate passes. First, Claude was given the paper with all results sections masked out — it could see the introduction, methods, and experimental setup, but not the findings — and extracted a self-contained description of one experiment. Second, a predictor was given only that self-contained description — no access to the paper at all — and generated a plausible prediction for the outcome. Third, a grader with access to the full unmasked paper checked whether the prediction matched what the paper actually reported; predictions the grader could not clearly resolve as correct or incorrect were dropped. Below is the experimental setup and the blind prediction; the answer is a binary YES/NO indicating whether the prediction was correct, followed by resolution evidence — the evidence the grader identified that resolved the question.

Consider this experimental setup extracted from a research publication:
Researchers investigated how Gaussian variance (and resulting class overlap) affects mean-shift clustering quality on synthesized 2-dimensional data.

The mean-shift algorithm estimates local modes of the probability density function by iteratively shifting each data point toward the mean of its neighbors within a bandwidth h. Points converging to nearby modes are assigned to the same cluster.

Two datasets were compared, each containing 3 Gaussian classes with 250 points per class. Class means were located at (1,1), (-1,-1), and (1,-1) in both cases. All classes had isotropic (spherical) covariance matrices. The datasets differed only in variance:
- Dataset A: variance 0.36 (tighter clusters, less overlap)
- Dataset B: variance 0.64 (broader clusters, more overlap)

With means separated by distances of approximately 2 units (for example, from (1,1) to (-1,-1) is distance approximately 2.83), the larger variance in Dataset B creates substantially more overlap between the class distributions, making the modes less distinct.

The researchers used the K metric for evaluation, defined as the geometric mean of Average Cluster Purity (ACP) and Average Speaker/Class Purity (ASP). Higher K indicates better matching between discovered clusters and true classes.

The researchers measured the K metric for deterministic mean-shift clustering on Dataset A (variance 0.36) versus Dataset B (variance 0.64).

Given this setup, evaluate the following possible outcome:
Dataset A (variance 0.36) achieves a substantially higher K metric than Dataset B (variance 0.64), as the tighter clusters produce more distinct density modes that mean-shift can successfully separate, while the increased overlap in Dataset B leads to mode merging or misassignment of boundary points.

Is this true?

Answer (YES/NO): NO